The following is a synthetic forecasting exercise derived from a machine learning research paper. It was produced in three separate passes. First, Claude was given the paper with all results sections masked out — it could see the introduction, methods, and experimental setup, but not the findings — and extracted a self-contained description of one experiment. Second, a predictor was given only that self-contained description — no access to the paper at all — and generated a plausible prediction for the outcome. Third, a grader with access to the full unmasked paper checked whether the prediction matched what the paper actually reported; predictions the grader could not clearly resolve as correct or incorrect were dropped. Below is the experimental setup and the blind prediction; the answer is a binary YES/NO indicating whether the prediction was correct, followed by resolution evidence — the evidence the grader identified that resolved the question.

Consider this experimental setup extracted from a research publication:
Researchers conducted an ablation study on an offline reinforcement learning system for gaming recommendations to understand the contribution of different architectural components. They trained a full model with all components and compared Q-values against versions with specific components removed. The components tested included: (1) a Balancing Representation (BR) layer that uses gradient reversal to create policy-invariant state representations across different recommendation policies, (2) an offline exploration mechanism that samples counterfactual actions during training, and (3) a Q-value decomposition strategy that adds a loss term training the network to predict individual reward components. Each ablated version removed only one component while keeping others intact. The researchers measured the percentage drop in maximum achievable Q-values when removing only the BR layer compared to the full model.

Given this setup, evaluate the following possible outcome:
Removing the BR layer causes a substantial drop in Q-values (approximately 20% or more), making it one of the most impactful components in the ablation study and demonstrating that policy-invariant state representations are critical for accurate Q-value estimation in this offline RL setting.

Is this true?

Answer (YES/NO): YES